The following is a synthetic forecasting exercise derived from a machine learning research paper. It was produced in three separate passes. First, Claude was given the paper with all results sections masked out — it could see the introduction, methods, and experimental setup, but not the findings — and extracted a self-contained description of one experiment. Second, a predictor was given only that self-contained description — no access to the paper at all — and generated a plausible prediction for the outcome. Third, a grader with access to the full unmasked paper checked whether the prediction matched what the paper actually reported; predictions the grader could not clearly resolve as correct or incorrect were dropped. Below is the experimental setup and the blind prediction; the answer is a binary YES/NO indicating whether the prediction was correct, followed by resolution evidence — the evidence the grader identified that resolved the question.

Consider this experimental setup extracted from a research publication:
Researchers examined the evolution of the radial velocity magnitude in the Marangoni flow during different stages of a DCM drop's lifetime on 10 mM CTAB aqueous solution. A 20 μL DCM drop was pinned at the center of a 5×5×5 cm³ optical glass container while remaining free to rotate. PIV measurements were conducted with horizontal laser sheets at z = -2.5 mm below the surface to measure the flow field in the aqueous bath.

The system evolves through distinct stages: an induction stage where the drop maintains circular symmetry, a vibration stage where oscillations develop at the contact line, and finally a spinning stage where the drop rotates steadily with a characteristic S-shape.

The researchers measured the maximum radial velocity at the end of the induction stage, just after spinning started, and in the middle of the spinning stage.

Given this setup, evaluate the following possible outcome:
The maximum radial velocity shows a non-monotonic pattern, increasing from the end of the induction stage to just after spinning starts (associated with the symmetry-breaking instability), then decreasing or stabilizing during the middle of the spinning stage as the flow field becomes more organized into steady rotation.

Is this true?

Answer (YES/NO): NO